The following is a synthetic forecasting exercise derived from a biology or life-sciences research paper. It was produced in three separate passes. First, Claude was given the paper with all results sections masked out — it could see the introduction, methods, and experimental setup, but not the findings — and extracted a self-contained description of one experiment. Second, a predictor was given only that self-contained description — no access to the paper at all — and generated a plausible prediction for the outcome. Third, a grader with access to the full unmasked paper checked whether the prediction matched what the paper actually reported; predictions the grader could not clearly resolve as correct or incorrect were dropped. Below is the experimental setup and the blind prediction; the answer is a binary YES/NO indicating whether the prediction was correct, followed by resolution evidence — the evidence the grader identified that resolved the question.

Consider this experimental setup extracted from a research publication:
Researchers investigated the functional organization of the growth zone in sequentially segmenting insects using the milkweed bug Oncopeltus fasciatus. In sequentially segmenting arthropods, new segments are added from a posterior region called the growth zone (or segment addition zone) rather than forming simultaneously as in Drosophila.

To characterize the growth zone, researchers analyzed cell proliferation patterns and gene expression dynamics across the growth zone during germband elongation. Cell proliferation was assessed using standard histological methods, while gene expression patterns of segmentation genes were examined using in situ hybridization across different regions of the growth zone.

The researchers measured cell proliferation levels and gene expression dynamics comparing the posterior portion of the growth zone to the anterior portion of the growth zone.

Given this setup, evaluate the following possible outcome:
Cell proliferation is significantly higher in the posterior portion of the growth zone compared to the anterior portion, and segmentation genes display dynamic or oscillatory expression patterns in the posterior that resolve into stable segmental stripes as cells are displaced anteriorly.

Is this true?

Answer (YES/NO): NO